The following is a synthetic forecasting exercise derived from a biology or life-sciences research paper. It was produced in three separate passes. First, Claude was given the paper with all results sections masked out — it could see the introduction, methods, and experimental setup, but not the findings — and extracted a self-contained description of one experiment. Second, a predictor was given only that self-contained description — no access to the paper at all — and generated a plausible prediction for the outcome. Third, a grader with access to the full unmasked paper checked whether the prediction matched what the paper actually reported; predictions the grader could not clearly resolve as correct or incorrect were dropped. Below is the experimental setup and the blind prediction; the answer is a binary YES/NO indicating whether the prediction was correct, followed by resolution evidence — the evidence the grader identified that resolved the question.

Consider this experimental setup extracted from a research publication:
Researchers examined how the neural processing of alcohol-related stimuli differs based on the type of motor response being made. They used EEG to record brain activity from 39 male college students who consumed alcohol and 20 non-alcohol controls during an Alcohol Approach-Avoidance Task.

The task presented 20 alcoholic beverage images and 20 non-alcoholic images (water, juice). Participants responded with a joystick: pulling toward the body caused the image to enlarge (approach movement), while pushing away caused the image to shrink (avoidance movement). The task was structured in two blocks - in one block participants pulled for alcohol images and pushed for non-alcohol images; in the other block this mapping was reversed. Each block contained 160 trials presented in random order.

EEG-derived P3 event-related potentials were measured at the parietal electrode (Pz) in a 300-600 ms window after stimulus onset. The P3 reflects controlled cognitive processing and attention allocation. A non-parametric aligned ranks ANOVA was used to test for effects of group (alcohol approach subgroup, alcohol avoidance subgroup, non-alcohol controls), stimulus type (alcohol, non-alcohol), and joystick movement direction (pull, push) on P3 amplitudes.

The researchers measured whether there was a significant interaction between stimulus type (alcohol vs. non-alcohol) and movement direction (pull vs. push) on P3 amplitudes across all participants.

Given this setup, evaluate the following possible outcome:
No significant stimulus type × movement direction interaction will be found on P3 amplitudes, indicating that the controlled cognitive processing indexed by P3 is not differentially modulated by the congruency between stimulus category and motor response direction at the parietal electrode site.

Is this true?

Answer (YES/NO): YES